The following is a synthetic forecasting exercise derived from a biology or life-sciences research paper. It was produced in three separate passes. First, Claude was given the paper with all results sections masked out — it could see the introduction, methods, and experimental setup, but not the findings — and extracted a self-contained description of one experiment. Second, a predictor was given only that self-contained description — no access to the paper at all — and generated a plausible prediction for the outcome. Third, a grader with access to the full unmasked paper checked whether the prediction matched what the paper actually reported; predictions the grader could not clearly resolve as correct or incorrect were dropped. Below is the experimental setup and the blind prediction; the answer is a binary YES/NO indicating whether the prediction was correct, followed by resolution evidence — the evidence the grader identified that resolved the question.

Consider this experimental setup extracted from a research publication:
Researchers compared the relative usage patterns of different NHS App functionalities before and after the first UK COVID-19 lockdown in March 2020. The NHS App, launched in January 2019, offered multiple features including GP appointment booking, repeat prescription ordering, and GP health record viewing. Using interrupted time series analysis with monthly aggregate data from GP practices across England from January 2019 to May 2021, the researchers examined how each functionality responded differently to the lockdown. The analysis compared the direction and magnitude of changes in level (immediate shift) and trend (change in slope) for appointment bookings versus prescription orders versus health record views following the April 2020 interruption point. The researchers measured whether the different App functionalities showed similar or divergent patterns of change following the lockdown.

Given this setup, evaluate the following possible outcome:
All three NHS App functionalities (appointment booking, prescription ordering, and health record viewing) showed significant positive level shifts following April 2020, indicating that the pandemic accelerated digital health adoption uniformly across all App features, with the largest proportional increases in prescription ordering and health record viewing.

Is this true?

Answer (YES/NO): NO